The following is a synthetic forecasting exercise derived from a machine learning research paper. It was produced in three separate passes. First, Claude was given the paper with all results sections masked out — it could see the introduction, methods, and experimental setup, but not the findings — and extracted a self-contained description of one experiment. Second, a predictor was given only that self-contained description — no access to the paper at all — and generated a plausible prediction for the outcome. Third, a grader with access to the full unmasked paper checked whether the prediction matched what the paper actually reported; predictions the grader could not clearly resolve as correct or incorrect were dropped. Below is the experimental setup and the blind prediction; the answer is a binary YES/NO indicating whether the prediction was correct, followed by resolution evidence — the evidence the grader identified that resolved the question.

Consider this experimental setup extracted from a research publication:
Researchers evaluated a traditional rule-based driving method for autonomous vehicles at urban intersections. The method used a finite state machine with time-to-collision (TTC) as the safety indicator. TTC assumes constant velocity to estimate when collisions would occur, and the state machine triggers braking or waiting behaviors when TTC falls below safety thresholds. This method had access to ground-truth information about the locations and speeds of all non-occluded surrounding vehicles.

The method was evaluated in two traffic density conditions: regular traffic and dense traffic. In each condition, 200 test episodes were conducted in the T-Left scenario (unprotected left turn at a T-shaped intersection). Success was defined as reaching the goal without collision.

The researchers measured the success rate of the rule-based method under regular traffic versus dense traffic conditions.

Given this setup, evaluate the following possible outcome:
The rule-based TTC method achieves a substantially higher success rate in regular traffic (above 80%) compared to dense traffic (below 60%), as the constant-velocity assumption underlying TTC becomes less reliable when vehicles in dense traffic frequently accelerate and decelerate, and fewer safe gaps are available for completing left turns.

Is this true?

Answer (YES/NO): NO